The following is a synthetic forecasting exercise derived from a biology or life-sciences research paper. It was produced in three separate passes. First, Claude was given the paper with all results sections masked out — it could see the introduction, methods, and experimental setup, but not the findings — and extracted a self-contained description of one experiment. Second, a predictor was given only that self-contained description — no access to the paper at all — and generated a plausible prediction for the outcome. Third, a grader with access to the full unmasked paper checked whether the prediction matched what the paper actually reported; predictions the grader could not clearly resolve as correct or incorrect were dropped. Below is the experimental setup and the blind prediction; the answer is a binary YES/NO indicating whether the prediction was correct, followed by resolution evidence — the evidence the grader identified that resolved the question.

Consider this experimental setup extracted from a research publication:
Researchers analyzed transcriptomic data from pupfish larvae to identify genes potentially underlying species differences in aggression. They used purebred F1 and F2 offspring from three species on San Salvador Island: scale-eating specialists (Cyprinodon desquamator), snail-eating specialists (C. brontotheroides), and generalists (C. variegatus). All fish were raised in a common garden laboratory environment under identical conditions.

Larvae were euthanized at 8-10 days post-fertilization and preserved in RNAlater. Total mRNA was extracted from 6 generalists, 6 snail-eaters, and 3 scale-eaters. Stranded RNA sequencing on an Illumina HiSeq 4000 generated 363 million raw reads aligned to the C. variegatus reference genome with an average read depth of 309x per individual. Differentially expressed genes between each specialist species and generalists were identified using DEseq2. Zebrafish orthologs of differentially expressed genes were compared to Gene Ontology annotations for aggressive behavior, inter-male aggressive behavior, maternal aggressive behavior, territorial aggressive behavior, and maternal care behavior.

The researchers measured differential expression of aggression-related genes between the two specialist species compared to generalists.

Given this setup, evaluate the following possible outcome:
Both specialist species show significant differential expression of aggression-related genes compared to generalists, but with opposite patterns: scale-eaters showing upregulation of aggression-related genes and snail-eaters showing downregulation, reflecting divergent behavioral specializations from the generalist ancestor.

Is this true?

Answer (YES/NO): NO